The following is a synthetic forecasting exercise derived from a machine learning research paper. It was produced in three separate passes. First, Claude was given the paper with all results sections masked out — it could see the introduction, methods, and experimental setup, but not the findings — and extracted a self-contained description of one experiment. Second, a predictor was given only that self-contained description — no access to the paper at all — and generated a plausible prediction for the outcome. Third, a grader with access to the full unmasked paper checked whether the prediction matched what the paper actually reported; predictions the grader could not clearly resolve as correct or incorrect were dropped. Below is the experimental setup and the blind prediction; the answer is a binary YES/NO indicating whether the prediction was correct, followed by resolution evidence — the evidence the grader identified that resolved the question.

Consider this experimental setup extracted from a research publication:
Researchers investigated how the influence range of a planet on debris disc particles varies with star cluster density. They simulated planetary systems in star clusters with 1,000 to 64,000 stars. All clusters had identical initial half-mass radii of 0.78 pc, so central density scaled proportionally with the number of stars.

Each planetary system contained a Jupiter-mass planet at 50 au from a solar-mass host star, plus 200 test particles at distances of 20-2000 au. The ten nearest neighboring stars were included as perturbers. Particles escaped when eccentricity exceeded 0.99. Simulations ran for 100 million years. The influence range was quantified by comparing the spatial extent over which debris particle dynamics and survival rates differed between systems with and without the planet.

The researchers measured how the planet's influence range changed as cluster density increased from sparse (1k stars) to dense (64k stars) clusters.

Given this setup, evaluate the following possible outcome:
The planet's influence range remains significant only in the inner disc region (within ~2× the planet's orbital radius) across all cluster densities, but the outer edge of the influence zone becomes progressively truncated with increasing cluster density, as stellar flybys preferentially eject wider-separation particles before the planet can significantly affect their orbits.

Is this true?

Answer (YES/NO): NO